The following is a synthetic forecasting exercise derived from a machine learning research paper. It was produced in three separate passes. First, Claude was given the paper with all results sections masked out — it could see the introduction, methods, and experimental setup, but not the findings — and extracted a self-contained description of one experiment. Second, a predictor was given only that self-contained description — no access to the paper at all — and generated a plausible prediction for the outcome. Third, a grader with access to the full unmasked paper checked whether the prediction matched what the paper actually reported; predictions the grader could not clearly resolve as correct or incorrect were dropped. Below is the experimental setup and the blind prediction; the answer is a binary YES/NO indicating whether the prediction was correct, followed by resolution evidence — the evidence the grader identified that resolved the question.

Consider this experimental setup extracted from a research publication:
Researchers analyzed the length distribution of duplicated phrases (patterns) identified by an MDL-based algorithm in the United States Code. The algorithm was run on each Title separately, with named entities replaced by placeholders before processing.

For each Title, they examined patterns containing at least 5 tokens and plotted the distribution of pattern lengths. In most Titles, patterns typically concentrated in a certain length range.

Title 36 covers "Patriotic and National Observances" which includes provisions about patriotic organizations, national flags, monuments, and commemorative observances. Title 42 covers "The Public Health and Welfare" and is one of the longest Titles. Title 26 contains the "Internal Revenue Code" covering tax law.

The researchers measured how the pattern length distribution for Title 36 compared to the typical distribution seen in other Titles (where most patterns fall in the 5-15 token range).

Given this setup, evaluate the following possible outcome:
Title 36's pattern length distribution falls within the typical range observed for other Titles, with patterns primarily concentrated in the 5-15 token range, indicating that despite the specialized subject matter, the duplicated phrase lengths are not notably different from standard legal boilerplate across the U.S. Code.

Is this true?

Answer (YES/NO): NO